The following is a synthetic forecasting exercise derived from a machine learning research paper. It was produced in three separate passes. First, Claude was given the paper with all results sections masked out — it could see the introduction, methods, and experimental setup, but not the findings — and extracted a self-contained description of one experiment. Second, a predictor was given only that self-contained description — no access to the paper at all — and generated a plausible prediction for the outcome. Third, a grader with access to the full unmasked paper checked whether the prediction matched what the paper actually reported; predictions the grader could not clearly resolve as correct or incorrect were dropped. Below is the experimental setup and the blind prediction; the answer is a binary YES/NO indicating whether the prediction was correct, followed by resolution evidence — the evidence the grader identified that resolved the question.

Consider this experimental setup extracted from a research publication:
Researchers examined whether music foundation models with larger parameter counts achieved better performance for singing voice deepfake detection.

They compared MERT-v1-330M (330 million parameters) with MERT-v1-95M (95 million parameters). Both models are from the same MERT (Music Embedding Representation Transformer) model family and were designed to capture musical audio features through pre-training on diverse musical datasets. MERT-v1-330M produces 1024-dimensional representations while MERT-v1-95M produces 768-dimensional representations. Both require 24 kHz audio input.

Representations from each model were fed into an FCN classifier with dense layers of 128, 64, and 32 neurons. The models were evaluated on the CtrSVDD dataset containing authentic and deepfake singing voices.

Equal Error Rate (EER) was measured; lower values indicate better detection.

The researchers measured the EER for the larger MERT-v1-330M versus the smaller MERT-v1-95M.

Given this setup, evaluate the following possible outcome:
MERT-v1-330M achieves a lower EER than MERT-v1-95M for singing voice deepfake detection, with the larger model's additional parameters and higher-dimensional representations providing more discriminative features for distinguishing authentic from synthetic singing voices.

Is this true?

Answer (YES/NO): YES